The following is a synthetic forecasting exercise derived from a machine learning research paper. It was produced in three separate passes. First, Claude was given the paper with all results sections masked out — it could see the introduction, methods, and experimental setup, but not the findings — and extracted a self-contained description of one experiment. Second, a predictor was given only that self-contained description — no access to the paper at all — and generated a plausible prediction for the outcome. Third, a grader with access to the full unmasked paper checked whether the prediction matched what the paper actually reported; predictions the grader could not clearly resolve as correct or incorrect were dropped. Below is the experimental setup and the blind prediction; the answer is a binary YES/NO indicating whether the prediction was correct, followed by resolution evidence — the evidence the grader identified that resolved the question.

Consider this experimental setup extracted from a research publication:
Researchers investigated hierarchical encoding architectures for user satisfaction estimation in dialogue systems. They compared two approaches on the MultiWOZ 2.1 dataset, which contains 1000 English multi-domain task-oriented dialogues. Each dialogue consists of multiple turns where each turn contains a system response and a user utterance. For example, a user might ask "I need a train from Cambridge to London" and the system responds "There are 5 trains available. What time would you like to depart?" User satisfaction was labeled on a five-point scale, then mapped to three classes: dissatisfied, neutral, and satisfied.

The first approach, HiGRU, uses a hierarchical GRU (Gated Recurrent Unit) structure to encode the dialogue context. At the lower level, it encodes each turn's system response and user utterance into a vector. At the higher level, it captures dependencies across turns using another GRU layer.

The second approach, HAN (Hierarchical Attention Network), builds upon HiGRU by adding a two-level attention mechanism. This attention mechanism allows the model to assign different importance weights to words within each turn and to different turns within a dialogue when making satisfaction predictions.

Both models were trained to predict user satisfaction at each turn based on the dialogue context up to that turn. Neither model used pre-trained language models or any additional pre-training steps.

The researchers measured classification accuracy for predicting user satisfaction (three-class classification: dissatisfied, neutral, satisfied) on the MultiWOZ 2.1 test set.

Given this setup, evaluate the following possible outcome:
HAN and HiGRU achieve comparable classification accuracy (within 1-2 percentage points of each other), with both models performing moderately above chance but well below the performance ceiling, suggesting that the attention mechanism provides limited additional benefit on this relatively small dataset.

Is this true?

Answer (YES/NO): NO